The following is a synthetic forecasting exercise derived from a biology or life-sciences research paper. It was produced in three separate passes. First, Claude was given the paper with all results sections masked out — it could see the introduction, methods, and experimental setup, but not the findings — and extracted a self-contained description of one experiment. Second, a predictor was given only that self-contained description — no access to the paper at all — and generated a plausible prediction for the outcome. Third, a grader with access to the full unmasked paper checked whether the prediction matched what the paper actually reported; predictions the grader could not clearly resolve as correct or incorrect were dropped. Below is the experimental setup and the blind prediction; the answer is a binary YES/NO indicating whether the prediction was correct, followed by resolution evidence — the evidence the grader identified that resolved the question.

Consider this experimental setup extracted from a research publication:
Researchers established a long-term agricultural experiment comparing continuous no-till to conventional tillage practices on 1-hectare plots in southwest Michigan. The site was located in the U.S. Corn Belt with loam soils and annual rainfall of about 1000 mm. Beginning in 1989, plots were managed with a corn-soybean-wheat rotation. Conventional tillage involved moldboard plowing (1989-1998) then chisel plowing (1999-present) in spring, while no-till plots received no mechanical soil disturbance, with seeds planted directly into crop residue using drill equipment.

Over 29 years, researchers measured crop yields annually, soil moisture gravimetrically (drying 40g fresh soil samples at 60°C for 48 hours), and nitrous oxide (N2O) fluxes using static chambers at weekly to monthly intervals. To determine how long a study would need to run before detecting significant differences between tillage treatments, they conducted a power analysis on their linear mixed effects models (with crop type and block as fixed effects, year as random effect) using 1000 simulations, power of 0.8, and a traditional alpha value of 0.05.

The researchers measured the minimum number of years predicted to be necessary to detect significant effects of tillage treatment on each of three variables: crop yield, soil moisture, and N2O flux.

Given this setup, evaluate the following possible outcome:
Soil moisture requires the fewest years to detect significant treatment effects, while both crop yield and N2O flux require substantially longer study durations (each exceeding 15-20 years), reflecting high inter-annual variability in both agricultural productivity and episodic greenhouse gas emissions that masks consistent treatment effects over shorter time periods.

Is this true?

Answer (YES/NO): NO